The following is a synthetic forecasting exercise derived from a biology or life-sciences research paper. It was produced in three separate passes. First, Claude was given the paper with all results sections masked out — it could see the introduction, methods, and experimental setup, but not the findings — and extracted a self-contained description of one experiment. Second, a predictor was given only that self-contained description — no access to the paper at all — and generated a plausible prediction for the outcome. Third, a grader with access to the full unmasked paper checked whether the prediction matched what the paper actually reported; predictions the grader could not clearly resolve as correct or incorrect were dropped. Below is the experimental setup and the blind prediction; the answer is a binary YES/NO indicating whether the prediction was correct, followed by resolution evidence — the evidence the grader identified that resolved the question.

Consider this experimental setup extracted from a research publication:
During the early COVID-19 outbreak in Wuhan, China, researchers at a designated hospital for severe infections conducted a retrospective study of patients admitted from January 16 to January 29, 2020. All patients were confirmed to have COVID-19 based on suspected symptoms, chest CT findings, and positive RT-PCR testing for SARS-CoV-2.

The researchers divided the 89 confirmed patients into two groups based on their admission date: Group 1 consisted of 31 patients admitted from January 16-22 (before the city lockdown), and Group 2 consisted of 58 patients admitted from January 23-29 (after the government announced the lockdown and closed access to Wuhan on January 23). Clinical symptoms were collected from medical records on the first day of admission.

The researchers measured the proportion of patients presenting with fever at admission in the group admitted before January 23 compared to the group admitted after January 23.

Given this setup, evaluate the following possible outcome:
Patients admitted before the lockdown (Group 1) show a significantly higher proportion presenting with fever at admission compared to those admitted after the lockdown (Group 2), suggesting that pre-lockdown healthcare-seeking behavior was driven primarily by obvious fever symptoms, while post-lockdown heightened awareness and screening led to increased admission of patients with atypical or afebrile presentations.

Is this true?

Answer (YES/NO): YES